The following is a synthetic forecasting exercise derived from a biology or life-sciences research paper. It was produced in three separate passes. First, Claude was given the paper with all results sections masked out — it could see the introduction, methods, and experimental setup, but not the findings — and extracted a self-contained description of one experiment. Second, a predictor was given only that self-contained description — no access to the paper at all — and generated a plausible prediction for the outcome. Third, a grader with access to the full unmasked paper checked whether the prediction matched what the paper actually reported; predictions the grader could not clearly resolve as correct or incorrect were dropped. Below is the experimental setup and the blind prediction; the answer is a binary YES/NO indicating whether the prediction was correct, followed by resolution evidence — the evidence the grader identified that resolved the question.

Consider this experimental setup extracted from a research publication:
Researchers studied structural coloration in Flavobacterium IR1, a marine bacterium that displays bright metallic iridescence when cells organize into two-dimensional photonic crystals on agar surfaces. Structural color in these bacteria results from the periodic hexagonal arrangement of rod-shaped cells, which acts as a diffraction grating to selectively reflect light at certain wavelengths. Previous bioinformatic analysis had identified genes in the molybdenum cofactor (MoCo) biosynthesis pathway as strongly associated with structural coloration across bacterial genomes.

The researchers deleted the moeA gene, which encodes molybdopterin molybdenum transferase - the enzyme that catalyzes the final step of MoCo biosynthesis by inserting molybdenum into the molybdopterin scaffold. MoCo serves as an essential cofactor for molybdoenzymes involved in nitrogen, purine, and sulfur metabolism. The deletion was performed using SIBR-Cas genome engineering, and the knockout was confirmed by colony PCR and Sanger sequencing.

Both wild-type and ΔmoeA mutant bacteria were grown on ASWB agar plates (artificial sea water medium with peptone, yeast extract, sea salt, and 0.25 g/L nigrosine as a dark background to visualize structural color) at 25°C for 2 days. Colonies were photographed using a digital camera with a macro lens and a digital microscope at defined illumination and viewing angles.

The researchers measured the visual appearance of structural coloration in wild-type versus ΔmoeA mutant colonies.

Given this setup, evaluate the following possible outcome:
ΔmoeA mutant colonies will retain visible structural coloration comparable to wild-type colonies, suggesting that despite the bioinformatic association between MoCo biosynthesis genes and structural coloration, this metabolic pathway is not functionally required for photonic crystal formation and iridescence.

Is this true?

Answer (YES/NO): NO